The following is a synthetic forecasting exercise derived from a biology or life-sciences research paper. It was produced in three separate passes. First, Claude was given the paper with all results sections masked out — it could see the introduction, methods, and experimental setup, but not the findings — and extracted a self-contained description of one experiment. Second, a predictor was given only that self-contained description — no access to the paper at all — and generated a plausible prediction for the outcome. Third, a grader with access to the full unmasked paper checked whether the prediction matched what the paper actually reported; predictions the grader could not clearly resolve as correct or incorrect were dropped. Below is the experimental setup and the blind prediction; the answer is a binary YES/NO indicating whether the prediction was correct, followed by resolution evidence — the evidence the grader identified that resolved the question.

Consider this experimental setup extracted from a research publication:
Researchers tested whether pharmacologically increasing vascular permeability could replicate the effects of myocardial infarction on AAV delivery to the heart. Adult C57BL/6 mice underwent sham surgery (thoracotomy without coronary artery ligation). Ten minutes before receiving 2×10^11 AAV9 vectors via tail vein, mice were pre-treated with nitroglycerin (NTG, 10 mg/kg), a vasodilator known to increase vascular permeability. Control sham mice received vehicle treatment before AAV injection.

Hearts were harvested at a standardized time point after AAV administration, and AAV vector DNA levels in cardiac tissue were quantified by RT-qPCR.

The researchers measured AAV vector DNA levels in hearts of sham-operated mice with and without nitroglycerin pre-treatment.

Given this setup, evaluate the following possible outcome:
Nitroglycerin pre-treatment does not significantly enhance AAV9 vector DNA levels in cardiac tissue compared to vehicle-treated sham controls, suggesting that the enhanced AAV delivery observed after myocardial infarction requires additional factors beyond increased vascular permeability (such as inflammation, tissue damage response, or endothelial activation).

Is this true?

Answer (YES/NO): NO